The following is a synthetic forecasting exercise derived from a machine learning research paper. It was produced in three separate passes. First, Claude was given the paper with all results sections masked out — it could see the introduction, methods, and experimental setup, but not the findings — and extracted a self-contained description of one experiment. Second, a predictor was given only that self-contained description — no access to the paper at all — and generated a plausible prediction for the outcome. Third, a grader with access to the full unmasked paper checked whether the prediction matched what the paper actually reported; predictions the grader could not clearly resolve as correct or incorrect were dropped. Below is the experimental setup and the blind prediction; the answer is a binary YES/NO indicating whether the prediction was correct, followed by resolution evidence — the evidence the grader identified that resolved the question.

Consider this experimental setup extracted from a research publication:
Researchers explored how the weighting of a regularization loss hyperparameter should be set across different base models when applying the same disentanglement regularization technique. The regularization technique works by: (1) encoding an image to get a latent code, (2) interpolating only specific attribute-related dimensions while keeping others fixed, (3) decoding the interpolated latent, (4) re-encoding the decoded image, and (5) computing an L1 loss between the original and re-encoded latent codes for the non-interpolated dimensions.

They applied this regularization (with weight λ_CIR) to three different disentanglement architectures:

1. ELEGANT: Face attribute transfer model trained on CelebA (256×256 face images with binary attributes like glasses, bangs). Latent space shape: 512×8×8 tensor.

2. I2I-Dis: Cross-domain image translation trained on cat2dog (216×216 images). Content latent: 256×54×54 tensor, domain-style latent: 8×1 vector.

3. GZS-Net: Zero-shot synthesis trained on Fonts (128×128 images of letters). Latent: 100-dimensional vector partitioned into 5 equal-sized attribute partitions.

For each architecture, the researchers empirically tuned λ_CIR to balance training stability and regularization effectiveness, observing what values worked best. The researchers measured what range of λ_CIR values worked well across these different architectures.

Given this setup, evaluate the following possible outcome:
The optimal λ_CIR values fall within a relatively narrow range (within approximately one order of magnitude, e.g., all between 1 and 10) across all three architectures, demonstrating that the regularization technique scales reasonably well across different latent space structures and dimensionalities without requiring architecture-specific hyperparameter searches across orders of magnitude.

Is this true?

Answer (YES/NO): NO